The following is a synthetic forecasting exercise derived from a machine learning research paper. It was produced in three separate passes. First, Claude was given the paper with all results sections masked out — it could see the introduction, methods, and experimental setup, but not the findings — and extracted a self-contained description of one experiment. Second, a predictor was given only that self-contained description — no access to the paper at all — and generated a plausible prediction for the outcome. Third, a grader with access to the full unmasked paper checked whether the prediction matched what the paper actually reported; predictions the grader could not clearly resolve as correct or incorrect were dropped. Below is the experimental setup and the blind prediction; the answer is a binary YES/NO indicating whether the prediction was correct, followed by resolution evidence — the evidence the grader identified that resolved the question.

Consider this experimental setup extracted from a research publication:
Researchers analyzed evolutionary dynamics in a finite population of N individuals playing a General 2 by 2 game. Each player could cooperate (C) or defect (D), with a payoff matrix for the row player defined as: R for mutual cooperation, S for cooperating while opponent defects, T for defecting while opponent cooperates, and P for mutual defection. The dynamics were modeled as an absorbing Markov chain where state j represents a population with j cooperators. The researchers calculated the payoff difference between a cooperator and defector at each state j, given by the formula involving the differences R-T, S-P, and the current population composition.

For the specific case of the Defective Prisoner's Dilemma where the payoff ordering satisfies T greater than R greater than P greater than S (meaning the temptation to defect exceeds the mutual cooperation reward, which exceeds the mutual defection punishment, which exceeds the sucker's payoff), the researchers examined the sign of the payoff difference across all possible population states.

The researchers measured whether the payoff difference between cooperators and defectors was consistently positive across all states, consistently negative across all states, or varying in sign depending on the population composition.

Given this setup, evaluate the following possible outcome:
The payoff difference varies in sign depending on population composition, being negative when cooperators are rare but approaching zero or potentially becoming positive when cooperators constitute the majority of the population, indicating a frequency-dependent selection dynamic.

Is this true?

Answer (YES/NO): NO